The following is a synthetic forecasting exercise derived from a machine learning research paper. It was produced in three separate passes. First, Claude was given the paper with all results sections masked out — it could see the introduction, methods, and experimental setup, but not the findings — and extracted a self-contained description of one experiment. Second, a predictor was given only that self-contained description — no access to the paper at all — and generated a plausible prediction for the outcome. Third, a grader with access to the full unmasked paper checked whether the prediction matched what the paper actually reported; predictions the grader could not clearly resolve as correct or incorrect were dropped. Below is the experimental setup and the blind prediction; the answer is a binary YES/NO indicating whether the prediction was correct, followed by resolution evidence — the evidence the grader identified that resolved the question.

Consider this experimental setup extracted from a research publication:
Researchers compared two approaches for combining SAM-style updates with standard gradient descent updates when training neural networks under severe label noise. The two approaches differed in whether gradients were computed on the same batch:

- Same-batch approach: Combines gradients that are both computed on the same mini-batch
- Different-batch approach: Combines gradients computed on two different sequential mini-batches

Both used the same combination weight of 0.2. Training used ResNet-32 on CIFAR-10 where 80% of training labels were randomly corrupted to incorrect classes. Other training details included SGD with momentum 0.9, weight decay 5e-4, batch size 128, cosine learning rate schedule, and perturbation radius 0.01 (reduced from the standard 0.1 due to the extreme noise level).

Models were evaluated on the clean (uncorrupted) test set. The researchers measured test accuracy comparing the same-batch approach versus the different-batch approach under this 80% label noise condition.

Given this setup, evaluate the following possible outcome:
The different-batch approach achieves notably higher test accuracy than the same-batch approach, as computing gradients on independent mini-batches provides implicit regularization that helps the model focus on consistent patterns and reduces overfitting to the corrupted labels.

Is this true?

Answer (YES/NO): YES